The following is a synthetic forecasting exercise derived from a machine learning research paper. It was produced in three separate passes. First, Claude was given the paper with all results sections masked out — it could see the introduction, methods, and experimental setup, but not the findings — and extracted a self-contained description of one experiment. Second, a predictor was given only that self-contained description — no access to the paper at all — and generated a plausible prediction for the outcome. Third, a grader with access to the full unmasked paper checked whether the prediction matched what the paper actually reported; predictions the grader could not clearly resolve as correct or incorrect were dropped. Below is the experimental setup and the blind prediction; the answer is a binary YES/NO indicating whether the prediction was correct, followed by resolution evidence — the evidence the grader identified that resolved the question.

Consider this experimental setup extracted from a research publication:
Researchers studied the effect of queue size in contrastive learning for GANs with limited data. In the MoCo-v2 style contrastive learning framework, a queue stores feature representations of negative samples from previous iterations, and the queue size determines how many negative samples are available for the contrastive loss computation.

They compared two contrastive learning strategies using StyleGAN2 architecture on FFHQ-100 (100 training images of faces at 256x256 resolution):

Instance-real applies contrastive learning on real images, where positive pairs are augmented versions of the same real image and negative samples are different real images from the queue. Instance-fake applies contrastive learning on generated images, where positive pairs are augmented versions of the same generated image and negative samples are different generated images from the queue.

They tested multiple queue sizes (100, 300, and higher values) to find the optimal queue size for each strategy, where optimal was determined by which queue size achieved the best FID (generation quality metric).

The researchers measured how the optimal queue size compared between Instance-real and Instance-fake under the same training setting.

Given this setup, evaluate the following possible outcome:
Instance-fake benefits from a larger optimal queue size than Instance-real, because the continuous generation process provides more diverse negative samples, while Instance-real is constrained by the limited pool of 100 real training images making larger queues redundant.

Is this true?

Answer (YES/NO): YES